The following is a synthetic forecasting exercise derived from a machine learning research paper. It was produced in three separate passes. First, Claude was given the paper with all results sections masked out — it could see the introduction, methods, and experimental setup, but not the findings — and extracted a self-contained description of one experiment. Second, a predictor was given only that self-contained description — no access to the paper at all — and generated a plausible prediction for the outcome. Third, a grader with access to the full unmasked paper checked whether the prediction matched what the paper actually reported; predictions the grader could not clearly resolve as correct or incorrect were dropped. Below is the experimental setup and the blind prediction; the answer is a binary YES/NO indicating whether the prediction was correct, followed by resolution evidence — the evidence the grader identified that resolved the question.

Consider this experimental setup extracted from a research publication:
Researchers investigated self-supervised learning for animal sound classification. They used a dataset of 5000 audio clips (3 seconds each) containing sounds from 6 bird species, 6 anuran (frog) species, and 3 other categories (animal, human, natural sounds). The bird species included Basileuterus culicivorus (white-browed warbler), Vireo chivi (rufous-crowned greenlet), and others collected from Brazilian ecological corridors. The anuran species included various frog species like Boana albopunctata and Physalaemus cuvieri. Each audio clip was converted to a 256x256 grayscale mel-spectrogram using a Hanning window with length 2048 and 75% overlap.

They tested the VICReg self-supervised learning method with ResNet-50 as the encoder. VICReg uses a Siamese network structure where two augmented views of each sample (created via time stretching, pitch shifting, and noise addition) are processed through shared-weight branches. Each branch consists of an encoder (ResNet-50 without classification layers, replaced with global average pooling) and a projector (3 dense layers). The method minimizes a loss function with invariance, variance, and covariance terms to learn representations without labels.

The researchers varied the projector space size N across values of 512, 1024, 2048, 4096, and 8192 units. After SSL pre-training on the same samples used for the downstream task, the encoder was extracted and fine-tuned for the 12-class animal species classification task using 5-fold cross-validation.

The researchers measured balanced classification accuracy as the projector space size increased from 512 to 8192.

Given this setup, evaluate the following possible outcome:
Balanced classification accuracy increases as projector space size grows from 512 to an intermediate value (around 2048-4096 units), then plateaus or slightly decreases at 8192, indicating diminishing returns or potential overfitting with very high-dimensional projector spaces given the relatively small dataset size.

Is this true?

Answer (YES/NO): NO